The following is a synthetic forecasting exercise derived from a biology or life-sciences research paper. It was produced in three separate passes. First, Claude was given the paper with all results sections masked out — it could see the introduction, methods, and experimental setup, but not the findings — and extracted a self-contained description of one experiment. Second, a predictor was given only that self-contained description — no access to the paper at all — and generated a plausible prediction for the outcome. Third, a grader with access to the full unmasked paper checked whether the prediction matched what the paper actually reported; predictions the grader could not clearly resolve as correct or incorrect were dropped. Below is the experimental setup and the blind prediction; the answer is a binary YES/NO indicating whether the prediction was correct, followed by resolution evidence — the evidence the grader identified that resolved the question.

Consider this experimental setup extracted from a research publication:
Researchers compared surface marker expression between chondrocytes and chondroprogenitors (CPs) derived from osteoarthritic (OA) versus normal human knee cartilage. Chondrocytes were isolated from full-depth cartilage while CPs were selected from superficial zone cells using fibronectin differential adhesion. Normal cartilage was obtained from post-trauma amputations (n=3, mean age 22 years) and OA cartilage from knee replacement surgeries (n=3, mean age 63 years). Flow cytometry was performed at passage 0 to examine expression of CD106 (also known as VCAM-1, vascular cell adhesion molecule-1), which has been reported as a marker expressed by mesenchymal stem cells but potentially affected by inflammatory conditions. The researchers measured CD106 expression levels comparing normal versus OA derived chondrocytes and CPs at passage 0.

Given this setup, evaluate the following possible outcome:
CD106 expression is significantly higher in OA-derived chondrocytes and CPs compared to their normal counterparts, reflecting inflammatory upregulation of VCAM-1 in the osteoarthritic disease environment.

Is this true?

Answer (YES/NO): NO